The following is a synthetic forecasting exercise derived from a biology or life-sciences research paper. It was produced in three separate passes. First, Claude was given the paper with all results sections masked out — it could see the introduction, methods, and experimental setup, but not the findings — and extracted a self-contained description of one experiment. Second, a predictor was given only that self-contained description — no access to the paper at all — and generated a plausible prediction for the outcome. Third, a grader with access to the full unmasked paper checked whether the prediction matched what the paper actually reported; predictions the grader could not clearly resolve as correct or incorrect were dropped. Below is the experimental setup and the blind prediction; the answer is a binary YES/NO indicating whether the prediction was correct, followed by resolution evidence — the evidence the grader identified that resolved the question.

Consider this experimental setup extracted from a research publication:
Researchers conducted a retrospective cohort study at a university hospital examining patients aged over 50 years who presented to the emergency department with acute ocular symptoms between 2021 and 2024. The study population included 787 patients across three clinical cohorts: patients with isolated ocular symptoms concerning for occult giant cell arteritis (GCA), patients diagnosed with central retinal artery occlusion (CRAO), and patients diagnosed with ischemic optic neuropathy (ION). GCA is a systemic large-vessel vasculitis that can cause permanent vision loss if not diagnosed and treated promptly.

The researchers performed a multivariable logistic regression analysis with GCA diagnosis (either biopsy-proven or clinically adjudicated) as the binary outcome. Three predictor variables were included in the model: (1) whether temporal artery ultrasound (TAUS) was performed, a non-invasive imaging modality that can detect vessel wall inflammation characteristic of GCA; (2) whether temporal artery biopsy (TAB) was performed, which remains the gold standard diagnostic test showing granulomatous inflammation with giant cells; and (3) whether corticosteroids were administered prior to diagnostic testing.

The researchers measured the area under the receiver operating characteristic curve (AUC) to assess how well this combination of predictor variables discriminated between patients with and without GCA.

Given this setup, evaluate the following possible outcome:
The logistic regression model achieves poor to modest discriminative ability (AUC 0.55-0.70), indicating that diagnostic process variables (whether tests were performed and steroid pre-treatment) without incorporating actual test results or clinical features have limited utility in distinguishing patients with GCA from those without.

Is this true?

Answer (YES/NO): NO